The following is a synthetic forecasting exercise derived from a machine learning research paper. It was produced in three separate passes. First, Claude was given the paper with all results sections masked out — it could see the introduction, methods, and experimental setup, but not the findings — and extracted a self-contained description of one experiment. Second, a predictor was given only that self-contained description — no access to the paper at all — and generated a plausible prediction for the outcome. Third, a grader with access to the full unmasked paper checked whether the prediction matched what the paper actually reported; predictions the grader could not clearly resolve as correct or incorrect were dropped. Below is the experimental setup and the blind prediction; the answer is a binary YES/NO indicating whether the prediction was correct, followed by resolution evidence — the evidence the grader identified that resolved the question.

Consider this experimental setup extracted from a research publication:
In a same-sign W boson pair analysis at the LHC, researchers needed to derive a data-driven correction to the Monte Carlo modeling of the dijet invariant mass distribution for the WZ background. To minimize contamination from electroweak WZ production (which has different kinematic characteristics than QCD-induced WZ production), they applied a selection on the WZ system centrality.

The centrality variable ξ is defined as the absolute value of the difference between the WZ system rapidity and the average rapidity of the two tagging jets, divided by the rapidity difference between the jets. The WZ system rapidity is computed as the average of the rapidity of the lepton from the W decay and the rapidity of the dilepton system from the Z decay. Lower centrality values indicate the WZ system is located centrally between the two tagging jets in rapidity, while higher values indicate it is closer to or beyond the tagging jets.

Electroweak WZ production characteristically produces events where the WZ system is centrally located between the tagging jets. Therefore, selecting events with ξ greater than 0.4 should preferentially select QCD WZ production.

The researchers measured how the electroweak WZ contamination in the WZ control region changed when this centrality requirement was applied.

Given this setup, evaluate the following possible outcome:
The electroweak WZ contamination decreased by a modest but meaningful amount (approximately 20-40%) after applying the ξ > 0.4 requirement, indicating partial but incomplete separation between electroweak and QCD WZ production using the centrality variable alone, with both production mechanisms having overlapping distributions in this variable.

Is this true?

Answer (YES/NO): NO